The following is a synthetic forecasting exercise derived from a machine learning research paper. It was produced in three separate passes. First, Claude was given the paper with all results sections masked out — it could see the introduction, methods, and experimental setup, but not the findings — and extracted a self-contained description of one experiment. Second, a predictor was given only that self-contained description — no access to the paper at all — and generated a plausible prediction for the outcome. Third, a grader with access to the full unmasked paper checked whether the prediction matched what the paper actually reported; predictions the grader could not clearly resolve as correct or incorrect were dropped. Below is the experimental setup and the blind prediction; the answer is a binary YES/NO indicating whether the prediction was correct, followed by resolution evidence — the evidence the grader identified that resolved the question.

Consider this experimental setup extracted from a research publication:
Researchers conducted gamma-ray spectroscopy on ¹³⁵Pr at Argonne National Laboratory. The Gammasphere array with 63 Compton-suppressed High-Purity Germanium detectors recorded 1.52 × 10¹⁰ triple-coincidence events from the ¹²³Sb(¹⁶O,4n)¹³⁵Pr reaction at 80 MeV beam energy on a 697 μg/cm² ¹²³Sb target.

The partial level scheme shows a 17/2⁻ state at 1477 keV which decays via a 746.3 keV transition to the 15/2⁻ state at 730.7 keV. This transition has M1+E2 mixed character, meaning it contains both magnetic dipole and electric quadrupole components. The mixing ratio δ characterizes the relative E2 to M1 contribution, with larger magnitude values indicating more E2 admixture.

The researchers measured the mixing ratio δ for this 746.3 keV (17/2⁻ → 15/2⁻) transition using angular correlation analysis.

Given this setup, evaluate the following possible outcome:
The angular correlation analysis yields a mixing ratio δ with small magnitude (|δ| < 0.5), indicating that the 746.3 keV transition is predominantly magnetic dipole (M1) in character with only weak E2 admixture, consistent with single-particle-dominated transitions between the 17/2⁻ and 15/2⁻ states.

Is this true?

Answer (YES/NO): NO